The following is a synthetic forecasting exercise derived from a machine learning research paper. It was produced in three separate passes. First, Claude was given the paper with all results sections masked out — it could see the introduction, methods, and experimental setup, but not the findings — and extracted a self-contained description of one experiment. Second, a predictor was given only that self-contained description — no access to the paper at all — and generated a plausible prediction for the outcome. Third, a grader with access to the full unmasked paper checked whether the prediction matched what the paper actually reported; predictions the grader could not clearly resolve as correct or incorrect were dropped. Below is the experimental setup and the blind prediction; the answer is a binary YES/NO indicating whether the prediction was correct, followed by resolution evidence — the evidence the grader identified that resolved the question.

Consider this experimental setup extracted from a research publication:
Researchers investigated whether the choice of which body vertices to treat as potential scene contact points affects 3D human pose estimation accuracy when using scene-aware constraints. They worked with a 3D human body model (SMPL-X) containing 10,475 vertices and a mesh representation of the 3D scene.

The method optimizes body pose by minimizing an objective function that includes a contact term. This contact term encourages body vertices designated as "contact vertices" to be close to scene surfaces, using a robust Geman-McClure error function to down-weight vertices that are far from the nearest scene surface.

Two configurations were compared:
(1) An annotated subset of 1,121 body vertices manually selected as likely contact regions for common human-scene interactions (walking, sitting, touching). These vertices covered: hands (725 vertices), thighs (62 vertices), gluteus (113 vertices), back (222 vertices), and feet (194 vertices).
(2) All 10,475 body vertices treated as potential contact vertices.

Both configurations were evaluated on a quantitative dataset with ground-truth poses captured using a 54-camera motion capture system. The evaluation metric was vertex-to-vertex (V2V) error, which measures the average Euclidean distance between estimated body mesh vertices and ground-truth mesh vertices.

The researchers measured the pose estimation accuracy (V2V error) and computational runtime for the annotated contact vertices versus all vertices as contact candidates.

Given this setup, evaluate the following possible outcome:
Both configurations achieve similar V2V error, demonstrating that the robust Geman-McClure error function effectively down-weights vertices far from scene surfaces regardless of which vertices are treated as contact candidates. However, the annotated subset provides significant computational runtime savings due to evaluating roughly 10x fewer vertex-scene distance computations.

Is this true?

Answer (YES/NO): NO